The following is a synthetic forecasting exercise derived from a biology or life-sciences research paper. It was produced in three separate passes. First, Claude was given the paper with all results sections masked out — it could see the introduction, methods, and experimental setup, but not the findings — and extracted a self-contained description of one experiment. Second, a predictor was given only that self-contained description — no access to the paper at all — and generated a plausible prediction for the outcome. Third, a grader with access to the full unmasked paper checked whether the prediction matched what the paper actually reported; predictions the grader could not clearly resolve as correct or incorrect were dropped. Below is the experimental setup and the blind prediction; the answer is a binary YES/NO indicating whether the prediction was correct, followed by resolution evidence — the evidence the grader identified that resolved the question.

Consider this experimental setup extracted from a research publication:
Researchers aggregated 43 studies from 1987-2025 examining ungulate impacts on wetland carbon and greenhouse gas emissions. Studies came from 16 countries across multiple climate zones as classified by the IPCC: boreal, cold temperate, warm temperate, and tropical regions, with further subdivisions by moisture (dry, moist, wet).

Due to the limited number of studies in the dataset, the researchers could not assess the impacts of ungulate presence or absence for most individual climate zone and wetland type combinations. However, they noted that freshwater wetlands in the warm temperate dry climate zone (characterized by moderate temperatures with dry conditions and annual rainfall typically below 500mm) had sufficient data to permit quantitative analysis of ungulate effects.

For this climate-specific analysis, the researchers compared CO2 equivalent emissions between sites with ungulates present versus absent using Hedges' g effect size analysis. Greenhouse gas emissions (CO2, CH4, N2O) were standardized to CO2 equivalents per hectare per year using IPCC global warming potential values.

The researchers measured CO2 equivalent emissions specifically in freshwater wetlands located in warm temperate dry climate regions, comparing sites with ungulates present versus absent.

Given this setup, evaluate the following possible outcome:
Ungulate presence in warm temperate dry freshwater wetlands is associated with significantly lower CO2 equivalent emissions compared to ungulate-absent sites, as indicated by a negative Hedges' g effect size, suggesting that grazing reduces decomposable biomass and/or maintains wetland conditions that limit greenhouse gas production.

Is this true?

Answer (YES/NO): NO